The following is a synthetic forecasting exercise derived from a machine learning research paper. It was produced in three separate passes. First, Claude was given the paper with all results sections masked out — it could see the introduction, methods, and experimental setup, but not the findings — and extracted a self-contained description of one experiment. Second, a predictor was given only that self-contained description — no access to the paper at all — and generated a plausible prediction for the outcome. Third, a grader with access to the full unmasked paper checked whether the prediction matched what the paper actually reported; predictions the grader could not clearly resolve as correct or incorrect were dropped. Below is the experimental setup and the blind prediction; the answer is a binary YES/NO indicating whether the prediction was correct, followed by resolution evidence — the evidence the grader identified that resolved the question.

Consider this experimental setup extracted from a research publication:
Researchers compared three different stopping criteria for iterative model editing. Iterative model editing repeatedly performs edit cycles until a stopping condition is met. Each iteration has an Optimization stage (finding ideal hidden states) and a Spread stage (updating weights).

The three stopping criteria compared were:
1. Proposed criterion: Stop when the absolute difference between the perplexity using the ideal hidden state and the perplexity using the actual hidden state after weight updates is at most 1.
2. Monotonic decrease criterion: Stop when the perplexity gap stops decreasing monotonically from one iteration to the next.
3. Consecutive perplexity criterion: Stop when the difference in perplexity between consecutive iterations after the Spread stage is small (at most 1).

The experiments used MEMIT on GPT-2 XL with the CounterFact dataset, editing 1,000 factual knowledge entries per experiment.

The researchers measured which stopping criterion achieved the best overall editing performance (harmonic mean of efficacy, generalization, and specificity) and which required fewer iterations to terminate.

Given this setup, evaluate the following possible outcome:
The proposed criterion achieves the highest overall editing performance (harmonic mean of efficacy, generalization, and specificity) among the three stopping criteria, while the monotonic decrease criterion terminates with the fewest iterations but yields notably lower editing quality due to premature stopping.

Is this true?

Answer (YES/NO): NO